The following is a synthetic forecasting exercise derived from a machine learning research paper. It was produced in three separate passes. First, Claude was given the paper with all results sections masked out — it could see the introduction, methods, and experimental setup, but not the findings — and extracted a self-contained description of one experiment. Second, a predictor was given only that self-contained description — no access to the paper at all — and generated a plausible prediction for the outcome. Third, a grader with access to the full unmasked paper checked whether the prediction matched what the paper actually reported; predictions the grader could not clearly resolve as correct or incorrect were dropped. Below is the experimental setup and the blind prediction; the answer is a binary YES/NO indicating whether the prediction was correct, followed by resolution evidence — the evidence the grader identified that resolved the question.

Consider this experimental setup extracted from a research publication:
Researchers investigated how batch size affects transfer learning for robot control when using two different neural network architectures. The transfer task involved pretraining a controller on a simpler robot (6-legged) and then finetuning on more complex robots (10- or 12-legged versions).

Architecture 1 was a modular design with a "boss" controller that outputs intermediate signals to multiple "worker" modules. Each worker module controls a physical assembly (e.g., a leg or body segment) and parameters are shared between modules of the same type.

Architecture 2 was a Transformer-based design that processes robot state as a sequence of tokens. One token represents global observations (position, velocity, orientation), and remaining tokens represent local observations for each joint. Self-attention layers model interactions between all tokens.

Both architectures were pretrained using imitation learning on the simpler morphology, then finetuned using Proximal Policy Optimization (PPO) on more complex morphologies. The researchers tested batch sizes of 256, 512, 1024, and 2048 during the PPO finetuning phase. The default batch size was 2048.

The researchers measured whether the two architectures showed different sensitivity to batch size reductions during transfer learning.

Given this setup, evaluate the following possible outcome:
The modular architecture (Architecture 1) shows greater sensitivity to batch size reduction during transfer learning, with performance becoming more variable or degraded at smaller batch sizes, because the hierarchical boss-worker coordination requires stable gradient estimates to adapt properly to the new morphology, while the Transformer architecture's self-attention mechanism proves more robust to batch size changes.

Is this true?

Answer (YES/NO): NO